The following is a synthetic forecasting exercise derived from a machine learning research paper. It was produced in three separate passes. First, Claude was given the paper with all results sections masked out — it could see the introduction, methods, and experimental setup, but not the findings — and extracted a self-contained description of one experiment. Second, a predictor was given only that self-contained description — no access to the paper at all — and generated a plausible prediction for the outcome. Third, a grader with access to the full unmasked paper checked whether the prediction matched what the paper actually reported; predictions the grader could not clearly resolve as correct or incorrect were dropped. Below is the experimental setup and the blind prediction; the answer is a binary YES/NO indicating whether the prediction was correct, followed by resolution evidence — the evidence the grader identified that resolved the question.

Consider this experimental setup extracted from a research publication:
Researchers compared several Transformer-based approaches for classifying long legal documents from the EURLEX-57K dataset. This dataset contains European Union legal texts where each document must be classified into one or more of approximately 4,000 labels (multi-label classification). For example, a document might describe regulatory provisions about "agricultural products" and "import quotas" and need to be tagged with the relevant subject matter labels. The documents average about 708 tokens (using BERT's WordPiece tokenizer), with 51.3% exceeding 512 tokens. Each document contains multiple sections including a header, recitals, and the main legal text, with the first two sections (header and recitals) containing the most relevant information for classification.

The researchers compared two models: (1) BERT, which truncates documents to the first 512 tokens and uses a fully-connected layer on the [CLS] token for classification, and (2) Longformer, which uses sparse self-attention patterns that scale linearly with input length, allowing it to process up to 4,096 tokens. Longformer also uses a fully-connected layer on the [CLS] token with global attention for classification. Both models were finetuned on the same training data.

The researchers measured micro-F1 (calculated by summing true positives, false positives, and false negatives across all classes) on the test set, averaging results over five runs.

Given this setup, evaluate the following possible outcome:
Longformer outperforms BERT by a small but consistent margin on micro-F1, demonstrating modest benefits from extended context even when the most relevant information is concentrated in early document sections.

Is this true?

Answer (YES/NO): NO